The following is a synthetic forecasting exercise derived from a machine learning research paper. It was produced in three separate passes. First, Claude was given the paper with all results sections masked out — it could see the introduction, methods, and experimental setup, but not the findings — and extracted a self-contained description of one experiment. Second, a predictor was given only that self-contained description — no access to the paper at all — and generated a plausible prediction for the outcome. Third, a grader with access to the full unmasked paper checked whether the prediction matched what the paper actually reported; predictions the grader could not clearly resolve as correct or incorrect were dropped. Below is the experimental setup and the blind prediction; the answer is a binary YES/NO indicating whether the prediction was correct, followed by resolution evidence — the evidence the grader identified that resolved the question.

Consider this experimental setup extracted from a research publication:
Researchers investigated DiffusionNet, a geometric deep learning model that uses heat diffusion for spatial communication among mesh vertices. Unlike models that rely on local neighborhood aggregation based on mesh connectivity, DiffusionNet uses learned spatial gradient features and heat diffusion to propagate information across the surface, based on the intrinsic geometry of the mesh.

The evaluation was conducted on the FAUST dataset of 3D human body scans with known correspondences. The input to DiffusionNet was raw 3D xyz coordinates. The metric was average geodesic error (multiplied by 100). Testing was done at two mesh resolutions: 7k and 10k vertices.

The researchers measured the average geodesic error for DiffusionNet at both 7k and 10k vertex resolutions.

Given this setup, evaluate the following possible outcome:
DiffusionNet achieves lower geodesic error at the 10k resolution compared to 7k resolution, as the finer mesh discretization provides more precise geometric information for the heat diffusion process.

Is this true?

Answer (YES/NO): NO